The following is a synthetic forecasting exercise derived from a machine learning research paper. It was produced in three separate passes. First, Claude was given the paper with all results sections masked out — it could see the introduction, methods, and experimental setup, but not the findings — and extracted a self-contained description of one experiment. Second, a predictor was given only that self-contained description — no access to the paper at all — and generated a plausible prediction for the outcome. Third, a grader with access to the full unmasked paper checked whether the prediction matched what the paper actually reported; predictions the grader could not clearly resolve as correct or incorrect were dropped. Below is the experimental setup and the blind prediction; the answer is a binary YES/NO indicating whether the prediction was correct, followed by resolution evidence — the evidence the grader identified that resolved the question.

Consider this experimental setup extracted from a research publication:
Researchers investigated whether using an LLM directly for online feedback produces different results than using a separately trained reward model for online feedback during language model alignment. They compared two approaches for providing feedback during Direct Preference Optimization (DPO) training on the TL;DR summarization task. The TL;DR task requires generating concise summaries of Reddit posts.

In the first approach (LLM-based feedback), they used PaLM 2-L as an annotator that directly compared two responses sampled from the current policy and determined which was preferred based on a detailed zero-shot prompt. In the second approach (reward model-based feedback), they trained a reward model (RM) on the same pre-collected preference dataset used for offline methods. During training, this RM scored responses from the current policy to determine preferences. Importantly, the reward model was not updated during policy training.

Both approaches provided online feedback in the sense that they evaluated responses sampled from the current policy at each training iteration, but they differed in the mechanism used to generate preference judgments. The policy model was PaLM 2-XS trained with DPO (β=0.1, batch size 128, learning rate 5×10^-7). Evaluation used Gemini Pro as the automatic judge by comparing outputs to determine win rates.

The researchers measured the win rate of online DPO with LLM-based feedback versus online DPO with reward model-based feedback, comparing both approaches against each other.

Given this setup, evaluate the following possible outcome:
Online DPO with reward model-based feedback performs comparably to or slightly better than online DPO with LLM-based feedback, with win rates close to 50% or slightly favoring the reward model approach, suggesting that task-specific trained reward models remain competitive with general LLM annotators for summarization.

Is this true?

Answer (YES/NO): NO